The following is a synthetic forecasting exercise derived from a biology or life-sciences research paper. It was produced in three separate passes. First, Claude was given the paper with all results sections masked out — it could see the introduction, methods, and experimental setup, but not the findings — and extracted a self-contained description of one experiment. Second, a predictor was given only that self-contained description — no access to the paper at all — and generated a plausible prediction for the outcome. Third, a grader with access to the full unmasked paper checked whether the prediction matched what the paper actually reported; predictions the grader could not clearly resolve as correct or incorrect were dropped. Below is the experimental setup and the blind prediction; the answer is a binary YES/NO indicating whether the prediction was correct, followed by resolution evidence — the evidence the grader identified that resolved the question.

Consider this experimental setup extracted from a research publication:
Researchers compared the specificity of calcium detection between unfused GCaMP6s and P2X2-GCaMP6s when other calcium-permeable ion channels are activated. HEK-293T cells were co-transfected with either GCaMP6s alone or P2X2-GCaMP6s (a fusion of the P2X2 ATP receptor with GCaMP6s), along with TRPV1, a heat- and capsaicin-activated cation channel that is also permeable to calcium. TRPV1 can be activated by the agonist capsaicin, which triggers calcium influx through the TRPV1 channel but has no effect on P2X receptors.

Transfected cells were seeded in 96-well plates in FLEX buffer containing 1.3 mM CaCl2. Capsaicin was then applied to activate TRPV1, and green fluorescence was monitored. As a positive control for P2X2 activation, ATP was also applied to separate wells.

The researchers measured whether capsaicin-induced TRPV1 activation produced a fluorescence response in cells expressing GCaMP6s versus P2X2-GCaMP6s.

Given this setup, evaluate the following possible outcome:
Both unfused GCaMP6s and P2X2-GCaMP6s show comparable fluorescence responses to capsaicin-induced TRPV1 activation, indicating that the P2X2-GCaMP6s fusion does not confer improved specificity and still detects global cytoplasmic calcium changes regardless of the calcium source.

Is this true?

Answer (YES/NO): NO